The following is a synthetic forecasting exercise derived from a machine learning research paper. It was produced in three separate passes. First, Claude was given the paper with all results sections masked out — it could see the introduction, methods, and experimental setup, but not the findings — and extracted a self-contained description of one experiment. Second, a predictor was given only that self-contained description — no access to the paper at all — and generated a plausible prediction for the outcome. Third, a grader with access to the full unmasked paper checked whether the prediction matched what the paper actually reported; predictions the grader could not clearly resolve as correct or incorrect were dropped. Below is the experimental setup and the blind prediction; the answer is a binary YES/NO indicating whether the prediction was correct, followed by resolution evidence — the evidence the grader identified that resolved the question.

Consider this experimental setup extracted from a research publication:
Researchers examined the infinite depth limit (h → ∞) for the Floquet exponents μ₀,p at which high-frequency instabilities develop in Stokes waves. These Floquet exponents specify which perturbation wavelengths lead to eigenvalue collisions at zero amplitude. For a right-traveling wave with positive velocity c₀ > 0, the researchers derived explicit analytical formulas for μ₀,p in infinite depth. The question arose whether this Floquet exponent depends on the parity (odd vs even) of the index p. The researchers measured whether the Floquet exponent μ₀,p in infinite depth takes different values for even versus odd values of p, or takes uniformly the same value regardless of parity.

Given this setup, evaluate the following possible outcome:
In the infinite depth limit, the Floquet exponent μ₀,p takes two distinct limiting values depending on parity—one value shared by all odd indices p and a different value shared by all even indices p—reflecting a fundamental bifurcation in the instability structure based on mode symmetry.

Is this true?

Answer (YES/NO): YES